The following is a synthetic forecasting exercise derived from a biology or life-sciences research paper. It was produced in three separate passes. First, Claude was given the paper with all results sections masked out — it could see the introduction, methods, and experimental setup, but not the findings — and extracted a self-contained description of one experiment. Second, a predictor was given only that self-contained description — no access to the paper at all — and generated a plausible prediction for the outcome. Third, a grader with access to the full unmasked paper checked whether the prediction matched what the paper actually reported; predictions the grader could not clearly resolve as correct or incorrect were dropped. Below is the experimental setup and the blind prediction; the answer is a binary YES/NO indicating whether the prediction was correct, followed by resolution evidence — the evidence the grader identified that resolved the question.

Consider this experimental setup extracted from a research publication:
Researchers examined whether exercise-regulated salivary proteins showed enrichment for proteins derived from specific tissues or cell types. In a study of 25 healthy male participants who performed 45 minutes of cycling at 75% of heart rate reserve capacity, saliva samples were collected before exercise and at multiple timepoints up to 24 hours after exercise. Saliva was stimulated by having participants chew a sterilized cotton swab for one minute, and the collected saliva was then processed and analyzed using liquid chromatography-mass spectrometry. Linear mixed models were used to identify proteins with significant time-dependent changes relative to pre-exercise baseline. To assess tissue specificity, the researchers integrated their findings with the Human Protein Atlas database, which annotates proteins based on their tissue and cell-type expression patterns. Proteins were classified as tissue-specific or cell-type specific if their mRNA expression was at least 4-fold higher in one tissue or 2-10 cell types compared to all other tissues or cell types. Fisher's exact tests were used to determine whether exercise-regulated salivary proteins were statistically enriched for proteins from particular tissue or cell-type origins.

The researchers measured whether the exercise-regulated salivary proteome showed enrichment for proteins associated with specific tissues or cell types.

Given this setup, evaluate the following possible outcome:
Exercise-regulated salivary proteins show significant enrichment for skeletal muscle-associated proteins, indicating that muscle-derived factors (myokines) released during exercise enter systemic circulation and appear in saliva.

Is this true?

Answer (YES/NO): NO